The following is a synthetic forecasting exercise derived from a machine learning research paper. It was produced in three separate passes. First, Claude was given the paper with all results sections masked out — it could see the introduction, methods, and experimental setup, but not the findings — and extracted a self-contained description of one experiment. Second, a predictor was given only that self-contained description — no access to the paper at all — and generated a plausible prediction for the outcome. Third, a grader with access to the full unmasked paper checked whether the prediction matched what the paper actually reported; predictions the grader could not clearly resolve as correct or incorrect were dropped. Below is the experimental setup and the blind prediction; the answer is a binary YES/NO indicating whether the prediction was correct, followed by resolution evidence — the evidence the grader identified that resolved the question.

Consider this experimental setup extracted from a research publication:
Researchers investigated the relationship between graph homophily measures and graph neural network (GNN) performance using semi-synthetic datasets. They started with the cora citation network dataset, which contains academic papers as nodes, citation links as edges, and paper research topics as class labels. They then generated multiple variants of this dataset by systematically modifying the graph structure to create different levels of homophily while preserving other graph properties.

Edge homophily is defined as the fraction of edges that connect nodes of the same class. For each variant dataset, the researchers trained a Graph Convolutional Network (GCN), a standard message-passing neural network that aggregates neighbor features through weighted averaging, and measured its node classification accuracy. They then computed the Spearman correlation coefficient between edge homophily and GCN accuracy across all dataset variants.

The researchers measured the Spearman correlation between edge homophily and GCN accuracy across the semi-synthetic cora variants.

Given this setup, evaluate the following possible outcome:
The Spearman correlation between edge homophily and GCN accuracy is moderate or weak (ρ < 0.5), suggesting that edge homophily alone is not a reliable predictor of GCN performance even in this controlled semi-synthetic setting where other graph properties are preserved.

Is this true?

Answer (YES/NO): YES